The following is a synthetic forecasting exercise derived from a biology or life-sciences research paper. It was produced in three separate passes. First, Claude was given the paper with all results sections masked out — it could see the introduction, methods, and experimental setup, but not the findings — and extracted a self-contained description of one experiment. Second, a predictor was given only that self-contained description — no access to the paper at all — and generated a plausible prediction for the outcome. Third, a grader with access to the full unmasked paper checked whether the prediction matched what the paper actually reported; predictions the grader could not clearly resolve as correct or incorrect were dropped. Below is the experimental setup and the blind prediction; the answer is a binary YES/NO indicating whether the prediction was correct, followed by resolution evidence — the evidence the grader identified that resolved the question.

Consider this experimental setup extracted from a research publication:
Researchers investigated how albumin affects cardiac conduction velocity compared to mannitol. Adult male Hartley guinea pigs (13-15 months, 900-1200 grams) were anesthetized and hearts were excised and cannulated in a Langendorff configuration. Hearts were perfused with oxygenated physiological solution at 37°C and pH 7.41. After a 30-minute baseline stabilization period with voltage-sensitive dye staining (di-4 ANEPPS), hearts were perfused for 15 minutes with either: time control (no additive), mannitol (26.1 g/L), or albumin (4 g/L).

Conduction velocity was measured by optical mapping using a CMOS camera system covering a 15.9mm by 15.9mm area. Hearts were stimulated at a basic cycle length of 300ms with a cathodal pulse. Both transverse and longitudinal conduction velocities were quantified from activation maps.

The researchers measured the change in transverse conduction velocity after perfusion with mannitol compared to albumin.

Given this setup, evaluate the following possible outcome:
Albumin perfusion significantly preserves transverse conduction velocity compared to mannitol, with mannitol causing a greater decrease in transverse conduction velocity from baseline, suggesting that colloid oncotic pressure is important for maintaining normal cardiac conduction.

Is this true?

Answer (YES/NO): NO